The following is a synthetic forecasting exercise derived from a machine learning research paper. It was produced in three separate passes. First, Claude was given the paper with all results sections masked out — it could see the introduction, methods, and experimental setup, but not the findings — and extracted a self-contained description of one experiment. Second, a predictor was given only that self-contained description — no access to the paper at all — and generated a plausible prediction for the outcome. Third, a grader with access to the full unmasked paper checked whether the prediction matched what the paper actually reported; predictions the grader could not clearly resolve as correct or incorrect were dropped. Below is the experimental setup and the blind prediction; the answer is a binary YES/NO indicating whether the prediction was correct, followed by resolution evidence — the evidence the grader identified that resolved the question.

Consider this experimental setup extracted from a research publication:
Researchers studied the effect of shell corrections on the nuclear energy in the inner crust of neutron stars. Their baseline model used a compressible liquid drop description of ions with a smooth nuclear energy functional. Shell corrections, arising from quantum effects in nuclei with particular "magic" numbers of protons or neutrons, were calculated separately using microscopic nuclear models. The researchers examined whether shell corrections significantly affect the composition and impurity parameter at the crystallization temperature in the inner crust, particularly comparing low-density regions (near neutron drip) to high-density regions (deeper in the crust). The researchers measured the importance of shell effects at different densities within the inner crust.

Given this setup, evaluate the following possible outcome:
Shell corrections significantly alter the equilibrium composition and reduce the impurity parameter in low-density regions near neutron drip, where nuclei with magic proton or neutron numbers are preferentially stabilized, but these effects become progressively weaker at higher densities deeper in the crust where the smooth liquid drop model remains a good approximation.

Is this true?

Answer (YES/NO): NO